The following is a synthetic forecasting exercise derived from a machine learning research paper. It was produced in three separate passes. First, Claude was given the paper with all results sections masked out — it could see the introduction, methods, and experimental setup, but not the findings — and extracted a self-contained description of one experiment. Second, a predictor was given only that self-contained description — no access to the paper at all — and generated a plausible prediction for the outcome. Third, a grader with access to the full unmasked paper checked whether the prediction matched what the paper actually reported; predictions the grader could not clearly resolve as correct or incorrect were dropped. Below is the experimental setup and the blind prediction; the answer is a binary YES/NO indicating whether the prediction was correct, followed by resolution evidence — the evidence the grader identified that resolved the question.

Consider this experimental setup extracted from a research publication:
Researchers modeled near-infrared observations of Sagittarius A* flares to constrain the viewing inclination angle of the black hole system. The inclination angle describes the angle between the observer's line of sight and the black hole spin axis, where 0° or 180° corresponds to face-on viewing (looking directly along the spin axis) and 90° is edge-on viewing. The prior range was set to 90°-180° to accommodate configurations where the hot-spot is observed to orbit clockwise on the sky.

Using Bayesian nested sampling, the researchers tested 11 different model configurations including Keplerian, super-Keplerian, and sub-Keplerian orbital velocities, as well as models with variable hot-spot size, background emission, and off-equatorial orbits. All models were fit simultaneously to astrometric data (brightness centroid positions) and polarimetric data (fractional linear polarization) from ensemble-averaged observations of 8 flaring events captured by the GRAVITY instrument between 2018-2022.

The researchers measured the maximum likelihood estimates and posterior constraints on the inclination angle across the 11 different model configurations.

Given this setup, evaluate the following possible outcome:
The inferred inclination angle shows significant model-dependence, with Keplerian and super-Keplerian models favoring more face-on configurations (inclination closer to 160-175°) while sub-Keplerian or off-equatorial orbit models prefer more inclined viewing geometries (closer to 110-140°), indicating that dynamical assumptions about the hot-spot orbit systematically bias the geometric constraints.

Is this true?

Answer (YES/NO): NO